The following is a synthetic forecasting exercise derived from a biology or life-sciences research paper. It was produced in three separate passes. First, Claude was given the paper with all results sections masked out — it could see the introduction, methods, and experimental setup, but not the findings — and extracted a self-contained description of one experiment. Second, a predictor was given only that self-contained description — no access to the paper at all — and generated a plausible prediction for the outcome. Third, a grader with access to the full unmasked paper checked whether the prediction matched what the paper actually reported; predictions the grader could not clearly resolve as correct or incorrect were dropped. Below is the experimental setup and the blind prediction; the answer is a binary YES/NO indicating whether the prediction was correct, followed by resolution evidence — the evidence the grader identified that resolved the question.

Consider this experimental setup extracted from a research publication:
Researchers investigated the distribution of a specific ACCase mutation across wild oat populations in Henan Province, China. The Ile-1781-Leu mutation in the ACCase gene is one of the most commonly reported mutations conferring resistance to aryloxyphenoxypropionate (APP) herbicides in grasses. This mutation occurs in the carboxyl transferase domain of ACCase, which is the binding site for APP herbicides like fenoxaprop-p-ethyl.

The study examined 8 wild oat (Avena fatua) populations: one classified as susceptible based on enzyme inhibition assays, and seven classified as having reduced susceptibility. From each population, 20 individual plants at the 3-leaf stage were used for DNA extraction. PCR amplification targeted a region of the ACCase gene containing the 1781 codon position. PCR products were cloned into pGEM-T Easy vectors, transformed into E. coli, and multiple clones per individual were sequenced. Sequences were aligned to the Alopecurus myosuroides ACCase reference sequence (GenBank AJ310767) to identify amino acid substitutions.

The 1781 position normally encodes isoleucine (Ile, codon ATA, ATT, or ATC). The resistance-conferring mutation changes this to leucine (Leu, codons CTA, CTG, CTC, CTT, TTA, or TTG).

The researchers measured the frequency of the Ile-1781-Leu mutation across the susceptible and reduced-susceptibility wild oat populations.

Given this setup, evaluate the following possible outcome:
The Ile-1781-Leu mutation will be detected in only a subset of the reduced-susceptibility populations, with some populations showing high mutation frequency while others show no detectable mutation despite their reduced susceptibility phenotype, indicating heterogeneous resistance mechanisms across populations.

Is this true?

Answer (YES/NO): NO